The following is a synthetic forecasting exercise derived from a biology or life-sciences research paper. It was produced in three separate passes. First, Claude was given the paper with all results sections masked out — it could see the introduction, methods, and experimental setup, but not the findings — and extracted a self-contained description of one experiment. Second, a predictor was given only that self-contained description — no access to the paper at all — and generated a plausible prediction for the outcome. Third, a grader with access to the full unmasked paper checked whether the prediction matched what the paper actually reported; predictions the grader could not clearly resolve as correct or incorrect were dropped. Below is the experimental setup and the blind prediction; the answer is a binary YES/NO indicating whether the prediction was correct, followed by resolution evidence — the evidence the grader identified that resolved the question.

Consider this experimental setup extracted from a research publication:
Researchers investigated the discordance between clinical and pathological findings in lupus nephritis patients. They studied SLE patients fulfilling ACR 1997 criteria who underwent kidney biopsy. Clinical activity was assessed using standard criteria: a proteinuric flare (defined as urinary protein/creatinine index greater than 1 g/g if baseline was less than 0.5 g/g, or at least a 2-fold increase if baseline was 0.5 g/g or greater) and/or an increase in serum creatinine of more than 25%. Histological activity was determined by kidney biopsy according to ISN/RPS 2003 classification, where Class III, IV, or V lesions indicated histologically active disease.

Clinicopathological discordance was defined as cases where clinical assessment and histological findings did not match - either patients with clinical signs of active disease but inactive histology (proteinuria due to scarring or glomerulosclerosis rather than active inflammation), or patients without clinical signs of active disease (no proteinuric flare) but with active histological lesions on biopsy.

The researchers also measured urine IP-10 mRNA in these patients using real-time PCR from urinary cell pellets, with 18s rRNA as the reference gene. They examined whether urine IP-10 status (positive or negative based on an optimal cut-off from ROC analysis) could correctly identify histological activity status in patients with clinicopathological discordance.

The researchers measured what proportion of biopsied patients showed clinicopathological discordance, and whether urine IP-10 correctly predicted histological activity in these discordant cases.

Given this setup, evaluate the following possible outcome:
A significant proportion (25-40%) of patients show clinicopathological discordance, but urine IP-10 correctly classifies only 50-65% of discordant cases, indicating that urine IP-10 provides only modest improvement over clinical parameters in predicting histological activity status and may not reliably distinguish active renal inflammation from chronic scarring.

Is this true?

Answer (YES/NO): NO